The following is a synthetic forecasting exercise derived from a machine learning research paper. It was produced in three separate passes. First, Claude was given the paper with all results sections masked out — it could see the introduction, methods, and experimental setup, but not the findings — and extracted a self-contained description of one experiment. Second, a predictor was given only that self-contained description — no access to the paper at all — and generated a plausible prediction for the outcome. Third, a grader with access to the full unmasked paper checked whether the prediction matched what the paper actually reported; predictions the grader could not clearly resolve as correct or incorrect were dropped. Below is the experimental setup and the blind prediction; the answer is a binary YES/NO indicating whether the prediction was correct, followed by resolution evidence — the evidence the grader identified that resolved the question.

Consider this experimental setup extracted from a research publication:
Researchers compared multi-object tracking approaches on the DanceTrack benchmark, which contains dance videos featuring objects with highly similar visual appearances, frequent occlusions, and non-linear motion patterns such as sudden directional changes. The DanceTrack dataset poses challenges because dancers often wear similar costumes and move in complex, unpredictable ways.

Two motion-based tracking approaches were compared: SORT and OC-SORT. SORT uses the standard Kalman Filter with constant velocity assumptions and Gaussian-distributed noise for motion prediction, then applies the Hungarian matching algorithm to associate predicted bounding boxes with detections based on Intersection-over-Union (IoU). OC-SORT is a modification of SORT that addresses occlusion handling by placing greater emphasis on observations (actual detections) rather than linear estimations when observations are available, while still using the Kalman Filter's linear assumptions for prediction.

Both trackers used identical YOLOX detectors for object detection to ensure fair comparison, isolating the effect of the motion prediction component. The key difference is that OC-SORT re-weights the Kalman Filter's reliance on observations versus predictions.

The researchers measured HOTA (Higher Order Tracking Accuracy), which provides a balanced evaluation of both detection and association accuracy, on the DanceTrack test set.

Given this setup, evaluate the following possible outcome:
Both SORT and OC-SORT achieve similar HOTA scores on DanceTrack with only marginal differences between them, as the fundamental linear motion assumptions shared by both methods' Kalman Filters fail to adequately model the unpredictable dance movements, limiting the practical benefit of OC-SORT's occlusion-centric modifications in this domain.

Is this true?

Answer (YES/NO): NO